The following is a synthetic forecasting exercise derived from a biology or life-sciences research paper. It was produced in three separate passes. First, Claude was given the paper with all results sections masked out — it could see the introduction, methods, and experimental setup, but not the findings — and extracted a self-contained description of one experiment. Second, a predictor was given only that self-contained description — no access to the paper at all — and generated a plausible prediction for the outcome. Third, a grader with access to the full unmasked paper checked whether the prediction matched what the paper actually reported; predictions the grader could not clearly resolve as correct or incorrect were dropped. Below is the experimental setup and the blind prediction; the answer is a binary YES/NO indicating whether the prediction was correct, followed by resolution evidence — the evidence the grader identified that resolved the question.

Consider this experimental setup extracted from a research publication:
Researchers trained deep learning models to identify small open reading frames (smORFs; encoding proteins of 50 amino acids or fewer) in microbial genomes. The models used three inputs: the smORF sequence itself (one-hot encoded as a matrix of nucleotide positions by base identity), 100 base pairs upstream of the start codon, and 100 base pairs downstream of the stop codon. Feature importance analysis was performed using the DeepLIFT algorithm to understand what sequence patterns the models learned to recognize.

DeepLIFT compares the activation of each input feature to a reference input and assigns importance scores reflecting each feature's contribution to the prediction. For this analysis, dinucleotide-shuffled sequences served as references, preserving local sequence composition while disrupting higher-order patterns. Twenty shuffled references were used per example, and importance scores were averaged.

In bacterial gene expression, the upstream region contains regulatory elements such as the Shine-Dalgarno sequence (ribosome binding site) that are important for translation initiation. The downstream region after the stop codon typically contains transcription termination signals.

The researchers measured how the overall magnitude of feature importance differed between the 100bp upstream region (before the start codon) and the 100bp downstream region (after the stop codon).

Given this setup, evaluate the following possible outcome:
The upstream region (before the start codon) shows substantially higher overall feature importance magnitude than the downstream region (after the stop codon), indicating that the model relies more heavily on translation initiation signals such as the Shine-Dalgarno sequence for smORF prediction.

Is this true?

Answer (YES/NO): YES